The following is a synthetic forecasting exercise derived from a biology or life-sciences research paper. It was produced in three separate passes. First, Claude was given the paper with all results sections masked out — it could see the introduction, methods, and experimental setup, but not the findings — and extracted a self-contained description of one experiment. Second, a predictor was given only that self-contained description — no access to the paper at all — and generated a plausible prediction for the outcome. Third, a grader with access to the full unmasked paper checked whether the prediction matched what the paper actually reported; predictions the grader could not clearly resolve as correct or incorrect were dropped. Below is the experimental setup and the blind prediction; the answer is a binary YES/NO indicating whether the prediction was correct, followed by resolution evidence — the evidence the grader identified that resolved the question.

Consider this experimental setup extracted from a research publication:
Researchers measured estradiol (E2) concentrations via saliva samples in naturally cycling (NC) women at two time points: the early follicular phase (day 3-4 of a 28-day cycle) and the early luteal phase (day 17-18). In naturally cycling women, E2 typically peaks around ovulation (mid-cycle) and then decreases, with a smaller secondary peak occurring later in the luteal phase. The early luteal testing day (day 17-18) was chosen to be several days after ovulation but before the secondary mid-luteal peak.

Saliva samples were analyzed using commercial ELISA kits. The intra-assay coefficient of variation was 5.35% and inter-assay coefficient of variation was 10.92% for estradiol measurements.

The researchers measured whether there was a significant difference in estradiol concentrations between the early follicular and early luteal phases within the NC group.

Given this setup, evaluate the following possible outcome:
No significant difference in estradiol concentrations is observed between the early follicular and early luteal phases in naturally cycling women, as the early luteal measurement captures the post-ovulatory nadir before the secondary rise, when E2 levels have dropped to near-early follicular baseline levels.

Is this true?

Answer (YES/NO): YES